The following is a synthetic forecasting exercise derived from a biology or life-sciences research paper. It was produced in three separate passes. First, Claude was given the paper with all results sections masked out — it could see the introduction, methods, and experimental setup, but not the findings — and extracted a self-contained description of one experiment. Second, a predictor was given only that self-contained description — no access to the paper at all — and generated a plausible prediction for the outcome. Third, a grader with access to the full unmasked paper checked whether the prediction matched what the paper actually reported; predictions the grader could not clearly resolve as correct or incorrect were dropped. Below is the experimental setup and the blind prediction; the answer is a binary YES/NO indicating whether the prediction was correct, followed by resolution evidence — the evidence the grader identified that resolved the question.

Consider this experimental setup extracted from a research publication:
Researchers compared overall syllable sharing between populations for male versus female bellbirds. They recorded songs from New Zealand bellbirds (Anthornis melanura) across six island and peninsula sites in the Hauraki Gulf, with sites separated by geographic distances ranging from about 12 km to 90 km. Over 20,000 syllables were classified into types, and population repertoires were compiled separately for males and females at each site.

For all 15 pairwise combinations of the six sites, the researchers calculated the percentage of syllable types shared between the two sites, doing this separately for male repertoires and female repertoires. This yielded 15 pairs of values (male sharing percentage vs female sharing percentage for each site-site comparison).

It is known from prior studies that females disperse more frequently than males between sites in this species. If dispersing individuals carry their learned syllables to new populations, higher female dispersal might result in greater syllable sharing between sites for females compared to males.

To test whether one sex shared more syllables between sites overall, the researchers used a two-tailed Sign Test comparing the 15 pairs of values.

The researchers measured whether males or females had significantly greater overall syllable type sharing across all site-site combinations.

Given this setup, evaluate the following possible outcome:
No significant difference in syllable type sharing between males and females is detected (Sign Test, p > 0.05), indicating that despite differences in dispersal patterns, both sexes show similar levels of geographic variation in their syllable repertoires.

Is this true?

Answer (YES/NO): YES